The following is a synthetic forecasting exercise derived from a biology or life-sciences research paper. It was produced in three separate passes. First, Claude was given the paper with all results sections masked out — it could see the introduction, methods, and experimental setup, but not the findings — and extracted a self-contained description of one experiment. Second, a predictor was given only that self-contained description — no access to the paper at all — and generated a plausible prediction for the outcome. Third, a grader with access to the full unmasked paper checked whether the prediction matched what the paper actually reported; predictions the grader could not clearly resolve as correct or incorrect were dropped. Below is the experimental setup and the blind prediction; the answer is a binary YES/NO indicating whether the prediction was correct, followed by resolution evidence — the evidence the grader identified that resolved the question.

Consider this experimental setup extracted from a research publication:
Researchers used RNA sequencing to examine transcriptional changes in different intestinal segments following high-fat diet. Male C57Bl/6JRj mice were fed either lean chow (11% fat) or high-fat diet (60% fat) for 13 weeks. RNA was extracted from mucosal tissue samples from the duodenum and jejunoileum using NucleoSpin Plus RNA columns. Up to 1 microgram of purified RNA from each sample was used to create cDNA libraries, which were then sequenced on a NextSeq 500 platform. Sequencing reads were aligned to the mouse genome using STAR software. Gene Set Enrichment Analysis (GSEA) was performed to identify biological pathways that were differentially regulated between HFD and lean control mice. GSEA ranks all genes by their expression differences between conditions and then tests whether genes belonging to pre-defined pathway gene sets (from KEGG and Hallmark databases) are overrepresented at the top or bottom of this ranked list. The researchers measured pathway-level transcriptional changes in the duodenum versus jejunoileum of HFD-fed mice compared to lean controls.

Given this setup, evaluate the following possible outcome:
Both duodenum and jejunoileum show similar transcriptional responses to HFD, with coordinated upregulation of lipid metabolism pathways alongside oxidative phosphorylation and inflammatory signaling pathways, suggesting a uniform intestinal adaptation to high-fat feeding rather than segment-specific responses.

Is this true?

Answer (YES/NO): NO